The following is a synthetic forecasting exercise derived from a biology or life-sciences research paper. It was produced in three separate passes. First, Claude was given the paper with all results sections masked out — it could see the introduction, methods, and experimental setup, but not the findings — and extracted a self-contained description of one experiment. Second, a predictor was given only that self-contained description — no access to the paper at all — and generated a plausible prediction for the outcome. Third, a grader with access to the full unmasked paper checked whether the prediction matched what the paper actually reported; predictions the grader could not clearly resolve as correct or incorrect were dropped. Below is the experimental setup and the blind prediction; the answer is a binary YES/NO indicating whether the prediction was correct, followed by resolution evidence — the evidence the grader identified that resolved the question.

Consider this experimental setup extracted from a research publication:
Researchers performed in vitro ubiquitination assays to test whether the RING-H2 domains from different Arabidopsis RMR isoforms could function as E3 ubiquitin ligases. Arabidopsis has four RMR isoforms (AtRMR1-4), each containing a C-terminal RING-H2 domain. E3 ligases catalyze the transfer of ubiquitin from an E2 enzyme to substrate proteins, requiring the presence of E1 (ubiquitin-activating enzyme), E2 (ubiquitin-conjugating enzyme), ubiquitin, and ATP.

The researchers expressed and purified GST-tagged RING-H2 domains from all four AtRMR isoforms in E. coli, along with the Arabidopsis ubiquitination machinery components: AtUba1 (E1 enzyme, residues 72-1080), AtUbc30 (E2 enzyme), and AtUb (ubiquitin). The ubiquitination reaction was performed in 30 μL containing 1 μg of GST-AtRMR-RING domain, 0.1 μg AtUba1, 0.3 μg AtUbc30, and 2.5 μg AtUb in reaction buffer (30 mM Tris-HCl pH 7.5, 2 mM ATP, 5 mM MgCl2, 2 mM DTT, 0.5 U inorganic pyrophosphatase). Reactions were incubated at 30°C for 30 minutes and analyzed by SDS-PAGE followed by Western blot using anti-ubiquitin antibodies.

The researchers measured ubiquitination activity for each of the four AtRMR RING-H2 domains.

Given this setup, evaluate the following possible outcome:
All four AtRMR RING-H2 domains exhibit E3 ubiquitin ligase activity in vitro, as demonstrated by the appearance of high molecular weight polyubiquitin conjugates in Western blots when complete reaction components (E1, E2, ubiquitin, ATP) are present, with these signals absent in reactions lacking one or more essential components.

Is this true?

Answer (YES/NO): YES